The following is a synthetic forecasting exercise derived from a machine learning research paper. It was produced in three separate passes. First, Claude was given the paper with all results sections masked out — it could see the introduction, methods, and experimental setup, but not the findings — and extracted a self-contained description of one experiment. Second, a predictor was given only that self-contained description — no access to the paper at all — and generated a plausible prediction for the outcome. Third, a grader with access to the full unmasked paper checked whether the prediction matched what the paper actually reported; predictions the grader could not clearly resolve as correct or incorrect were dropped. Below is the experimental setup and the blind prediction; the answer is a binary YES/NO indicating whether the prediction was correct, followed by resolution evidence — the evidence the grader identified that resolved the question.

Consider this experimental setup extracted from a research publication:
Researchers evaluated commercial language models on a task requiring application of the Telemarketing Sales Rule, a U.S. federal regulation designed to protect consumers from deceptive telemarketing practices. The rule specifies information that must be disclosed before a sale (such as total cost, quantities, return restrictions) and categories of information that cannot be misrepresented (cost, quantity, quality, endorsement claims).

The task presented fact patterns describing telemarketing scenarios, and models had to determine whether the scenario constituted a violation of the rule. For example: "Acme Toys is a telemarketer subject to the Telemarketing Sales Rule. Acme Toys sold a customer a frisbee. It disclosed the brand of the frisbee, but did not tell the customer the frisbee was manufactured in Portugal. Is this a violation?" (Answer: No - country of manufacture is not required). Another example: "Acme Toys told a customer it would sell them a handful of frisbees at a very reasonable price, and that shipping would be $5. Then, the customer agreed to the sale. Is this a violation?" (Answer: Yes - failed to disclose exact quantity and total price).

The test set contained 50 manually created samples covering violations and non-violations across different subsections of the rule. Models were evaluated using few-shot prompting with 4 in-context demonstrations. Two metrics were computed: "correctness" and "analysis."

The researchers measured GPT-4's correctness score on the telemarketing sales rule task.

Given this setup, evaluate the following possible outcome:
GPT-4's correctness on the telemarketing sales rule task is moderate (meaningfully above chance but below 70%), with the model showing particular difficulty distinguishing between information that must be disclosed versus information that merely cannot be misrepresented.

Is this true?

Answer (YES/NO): NO